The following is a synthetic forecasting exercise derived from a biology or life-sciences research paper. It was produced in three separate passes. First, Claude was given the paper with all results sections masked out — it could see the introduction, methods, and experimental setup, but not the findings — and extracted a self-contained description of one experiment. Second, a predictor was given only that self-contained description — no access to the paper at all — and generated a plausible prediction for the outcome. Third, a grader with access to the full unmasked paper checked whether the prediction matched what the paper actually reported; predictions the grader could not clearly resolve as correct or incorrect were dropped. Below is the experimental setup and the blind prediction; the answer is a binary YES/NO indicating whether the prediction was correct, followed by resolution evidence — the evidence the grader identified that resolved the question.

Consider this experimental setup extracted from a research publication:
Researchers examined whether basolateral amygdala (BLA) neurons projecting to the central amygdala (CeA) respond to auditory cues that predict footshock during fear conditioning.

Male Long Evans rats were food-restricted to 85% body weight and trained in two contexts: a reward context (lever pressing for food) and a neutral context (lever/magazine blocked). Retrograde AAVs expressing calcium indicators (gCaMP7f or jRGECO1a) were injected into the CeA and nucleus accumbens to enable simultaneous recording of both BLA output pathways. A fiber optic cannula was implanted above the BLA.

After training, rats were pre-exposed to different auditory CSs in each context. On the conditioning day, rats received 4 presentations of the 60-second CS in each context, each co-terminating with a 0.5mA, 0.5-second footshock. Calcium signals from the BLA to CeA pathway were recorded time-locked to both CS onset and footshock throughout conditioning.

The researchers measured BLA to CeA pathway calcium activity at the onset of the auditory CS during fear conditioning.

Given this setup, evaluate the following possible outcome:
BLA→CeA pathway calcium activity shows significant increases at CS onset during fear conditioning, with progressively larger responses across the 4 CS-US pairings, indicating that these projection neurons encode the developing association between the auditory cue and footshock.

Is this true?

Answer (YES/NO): NO